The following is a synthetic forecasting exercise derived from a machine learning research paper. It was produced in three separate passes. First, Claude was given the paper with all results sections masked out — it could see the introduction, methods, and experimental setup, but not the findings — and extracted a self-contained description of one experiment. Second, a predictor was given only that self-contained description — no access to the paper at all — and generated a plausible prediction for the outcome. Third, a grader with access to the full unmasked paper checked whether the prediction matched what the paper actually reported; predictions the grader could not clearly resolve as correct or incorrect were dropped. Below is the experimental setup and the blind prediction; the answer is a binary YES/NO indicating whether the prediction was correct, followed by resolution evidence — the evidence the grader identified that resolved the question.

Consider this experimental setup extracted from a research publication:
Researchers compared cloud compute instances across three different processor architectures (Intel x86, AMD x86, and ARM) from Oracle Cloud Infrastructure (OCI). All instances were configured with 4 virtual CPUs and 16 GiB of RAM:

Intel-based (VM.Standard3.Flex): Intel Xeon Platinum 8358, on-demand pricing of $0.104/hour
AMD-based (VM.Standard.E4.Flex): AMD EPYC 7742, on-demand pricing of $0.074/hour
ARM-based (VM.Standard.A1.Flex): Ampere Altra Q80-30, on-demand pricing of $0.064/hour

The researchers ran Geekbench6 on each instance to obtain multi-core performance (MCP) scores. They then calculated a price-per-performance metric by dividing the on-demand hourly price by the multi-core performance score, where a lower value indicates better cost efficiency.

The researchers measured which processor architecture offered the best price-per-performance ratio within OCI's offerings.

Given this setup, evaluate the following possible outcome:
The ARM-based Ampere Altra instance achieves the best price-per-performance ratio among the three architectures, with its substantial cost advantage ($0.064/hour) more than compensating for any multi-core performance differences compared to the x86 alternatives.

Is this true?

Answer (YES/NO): YES